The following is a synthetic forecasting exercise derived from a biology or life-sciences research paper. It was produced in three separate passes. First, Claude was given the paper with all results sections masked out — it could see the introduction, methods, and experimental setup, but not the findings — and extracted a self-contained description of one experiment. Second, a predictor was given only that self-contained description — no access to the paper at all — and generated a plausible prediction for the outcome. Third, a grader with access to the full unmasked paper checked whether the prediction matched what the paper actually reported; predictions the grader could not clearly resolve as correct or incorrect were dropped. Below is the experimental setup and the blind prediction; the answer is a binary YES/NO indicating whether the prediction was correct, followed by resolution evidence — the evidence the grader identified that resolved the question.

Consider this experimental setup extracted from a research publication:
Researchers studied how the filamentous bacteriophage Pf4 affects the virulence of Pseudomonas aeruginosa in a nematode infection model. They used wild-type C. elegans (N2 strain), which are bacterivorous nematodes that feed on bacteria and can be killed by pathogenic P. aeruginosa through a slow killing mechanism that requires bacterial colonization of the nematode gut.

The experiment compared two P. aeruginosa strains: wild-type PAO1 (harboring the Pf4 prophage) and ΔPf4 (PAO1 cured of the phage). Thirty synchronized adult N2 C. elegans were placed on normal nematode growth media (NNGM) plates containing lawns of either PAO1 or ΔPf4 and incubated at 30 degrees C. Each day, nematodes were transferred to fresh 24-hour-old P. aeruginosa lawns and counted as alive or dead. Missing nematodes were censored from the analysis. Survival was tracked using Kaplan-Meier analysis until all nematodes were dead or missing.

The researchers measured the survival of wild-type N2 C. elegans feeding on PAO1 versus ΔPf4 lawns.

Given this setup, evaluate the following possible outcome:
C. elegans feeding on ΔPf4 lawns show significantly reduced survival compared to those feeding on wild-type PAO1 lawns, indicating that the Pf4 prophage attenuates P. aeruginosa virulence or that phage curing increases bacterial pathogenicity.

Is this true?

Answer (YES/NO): NO